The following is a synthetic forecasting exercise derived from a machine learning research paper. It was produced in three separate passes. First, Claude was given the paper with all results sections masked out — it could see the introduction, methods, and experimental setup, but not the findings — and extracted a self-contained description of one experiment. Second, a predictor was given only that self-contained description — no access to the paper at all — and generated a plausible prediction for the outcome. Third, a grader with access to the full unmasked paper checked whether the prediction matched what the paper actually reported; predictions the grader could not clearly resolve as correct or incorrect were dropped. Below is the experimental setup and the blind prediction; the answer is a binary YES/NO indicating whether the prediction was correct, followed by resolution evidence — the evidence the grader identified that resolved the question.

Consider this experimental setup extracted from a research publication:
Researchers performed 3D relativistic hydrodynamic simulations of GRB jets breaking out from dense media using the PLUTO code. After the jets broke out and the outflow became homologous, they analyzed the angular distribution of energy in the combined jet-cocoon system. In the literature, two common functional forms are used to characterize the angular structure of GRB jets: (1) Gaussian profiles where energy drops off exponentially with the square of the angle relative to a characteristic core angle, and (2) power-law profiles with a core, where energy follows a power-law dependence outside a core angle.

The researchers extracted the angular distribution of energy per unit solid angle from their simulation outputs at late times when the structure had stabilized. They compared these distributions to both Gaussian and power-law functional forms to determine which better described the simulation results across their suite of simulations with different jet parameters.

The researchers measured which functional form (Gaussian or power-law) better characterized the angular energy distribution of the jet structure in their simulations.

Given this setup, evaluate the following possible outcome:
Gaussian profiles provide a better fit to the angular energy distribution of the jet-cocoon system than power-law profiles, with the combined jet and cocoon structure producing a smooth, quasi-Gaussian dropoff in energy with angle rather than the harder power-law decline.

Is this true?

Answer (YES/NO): NO